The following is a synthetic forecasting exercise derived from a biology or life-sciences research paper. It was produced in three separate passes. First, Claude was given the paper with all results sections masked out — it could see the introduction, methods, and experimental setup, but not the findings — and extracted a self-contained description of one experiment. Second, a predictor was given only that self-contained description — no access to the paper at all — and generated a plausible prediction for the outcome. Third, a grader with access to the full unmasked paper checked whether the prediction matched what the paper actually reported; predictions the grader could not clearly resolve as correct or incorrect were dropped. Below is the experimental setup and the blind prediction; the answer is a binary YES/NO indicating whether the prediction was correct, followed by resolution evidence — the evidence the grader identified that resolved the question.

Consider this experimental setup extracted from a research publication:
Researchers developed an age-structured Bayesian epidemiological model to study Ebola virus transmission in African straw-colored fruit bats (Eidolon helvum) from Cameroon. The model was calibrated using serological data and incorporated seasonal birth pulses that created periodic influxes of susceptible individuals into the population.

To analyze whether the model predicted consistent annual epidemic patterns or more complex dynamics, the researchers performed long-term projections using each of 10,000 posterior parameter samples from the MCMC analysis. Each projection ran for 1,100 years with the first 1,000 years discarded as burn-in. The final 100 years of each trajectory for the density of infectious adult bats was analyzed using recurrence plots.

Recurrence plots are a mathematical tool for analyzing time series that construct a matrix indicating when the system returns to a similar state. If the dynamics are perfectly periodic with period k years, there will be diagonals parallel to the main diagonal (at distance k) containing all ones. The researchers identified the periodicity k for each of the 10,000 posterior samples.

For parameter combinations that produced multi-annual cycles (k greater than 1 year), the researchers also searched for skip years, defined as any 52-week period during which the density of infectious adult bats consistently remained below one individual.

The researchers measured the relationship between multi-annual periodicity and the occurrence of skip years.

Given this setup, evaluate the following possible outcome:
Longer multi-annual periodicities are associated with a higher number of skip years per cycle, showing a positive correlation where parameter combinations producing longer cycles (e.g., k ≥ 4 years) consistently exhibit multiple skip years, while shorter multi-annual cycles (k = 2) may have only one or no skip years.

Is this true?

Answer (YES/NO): NO